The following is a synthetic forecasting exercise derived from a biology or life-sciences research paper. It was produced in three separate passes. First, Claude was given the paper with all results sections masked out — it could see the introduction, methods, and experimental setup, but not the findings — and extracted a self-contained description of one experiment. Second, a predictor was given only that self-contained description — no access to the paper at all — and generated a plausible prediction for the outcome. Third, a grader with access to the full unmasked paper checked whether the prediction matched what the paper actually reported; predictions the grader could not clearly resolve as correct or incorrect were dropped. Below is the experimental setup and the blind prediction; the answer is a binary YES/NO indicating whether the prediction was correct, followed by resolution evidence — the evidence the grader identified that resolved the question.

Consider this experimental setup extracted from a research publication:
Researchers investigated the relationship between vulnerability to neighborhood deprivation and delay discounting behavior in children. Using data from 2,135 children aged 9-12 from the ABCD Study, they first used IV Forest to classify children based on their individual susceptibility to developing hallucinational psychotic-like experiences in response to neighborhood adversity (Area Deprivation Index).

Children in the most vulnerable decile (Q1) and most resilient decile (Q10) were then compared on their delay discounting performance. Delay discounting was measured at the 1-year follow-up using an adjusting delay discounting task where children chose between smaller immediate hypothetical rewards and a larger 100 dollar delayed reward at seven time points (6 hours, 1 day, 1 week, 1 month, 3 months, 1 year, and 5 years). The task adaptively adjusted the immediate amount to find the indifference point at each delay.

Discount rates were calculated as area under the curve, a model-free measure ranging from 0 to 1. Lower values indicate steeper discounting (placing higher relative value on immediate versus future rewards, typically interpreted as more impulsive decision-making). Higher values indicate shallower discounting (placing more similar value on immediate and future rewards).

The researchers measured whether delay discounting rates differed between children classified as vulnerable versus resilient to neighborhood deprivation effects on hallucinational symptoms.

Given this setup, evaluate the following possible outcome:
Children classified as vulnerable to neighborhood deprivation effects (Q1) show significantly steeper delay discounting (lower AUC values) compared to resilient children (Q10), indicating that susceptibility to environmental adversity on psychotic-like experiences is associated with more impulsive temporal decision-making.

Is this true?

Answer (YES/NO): YES